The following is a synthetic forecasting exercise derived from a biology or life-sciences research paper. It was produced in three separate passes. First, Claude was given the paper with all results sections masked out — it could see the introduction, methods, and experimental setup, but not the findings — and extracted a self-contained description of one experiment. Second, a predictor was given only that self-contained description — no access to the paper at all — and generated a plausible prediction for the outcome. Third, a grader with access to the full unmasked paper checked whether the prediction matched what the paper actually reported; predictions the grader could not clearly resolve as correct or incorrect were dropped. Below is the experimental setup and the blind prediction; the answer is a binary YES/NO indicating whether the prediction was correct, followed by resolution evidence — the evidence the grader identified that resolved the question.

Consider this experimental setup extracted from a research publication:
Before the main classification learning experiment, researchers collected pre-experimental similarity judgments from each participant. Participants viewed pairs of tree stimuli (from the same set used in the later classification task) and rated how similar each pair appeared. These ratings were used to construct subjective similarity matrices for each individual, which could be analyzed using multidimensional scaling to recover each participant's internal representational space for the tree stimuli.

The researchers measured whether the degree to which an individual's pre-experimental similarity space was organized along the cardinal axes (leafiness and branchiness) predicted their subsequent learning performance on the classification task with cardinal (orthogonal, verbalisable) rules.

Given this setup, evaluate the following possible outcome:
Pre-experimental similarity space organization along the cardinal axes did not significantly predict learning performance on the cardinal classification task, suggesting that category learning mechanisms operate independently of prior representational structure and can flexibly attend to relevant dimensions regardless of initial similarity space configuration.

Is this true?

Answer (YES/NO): NO